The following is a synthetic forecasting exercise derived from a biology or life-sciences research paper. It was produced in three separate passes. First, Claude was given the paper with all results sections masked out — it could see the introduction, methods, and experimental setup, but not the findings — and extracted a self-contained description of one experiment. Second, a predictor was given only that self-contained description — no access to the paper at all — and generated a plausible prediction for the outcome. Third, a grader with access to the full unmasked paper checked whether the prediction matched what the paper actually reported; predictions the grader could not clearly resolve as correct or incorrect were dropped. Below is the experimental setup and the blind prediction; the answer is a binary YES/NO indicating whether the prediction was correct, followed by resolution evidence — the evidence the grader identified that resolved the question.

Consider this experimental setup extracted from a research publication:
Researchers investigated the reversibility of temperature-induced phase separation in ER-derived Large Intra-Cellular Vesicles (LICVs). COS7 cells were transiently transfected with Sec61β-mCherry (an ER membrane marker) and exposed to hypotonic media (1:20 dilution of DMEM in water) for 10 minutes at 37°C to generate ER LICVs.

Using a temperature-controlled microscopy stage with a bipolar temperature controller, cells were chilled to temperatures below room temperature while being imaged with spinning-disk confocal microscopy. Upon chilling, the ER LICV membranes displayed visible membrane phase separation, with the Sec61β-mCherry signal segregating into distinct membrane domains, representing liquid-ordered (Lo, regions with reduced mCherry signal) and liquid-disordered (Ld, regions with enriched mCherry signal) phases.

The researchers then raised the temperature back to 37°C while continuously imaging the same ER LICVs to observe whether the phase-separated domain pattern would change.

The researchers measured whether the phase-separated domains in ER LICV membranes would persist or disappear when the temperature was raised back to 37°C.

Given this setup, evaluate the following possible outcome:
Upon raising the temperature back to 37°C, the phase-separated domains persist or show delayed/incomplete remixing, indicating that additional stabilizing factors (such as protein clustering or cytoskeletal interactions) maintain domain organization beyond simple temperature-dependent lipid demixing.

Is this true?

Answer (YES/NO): NO